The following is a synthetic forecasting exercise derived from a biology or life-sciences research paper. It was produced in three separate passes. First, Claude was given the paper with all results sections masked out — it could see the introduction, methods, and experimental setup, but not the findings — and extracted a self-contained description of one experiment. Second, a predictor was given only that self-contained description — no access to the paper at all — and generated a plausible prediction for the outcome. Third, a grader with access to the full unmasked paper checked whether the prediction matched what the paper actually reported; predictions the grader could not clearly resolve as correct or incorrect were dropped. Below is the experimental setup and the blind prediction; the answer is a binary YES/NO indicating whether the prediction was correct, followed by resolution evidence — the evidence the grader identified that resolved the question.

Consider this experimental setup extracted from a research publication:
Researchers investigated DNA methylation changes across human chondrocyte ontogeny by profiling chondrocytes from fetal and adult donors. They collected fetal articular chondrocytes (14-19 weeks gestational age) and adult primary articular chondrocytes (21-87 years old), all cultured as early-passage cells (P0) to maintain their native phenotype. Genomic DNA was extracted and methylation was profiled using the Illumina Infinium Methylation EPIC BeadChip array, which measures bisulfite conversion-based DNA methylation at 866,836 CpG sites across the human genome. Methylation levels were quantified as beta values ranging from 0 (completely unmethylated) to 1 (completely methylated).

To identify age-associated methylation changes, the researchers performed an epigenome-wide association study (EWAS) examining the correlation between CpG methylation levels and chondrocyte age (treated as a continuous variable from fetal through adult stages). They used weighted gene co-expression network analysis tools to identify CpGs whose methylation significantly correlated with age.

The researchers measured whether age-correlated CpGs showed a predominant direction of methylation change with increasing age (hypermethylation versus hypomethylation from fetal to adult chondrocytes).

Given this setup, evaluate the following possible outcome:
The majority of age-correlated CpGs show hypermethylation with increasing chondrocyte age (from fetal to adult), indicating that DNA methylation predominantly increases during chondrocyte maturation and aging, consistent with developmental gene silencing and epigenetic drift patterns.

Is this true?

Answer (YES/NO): YES